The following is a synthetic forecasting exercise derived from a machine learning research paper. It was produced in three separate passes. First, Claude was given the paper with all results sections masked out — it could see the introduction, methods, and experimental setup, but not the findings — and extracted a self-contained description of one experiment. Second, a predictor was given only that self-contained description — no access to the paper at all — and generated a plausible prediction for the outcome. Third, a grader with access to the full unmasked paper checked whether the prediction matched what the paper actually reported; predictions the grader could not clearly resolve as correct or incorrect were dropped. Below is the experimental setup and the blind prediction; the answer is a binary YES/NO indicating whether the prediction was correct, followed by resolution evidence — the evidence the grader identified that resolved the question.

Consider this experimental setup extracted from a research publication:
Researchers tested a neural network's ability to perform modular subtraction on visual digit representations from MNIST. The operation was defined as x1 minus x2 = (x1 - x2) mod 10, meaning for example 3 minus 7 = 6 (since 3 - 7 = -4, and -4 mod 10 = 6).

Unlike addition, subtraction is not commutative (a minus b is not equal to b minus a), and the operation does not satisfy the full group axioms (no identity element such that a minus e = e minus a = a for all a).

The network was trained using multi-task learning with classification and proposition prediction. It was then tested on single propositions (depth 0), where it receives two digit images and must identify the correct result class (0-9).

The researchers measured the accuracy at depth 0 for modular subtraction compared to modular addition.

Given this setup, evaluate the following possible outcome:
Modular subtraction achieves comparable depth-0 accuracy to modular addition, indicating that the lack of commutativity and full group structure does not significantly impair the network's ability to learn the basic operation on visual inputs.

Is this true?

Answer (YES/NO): YES